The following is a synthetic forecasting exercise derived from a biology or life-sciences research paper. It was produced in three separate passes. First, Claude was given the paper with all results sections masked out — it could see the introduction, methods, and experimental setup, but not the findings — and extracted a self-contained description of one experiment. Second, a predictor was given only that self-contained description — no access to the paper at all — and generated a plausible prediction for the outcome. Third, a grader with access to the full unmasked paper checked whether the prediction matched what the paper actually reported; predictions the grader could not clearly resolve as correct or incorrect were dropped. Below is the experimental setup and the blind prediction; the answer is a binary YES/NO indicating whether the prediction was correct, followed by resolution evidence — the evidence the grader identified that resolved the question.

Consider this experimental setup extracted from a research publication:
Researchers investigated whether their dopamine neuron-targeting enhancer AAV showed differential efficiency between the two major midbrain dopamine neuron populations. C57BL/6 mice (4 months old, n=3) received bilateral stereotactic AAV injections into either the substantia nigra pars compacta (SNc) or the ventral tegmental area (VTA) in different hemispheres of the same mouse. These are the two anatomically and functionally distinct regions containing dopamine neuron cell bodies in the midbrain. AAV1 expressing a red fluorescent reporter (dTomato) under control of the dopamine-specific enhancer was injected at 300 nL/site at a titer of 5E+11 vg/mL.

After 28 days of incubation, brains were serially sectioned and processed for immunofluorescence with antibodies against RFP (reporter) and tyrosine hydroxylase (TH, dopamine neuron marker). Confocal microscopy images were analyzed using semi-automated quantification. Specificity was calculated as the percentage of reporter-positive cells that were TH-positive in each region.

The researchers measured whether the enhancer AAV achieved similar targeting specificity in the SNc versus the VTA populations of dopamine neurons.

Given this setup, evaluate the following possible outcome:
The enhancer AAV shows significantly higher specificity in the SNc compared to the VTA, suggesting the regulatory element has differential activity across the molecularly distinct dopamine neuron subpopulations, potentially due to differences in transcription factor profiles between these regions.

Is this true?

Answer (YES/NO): NO